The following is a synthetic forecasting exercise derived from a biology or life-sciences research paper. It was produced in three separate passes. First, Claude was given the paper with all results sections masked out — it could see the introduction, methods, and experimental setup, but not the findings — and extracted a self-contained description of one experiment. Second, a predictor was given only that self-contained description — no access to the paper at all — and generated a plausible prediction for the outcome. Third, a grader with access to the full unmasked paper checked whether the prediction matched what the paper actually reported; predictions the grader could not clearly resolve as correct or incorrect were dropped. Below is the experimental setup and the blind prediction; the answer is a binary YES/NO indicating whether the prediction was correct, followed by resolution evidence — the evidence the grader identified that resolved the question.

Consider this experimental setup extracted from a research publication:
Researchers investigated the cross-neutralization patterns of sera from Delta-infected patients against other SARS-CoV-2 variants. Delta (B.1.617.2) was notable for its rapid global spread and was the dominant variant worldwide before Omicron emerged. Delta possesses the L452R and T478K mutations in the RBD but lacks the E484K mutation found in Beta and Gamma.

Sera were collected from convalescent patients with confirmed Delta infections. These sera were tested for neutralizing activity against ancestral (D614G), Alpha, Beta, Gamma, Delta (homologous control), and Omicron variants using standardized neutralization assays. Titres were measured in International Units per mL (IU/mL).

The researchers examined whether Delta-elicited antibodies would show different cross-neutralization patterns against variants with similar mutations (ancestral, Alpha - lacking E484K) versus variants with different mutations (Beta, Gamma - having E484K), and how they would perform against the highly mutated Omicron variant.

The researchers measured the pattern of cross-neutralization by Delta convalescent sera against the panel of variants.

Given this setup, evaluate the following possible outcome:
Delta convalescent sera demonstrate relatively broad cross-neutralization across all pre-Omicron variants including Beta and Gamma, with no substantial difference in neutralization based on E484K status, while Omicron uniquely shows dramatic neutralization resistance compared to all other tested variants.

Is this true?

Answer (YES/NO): NO